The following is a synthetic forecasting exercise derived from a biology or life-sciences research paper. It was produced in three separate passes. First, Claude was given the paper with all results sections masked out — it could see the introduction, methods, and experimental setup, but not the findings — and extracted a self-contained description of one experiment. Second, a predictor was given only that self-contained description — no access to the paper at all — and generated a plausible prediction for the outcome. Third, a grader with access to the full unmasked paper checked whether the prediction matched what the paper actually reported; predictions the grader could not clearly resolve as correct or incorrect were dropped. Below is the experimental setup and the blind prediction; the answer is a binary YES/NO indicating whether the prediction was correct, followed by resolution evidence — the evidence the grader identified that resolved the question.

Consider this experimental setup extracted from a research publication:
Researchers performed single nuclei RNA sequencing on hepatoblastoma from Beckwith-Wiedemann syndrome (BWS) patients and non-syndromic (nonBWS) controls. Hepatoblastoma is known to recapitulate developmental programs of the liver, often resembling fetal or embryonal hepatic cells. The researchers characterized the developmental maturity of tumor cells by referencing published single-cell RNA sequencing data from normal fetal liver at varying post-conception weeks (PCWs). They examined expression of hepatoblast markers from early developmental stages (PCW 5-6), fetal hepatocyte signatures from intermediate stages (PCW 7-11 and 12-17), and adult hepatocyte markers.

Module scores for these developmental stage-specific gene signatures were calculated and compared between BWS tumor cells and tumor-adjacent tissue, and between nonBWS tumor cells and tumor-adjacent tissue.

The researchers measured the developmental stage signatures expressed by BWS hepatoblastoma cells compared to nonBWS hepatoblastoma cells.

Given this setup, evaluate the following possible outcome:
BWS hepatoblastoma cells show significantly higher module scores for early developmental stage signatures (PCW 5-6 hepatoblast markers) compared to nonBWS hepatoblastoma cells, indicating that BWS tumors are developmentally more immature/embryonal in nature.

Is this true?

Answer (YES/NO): NO